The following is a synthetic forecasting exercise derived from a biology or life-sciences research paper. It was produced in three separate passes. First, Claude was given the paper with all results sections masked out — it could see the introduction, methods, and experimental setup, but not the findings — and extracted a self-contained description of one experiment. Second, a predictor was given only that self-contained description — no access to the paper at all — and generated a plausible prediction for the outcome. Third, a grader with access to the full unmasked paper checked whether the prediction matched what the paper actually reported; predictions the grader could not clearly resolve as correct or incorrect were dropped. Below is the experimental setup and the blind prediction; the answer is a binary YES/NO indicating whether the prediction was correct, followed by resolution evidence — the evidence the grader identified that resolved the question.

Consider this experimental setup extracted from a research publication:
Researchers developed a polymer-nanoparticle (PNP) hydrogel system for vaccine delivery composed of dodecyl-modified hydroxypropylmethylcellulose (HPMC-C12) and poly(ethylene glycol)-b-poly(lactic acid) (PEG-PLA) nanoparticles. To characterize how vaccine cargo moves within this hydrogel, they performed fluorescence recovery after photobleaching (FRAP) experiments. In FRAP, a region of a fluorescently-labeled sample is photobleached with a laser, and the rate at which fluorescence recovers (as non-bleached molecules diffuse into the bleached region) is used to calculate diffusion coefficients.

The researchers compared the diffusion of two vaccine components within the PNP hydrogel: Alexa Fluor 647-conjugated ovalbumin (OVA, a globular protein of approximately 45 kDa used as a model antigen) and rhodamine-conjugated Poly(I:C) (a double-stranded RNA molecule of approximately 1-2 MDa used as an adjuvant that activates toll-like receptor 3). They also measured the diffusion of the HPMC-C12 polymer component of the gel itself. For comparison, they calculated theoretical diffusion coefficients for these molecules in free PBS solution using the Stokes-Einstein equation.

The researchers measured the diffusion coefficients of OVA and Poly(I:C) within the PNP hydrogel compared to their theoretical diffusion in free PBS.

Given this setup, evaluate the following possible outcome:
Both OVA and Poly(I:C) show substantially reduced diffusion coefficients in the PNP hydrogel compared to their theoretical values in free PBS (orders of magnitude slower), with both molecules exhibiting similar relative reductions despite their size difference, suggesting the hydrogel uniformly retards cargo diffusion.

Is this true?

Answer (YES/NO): NO